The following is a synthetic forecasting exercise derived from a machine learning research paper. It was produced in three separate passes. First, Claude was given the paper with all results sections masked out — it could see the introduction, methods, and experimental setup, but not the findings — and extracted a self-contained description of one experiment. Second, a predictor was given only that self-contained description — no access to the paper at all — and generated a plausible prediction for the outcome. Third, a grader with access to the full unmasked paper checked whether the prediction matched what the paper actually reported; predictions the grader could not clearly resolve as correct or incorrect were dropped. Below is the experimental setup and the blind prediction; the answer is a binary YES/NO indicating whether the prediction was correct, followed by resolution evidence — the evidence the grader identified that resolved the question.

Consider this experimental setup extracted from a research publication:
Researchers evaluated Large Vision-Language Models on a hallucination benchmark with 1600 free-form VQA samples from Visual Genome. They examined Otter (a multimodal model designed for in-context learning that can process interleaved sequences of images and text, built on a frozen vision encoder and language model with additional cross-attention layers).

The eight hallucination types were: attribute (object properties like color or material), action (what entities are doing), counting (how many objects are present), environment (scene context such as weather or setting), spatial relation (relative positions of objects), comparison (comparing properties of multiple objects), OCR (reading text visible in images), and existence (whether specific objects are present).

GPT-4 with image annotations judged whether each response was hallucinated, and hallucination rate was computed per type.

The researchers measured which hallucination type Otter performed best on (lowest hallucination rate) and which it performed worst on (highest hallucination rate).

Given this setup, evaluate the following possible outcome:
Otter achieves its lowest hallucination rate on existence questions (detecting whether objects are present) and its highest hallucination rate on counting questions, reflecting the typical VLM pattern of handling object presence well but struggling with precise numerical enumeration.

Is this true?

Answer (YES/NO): NO